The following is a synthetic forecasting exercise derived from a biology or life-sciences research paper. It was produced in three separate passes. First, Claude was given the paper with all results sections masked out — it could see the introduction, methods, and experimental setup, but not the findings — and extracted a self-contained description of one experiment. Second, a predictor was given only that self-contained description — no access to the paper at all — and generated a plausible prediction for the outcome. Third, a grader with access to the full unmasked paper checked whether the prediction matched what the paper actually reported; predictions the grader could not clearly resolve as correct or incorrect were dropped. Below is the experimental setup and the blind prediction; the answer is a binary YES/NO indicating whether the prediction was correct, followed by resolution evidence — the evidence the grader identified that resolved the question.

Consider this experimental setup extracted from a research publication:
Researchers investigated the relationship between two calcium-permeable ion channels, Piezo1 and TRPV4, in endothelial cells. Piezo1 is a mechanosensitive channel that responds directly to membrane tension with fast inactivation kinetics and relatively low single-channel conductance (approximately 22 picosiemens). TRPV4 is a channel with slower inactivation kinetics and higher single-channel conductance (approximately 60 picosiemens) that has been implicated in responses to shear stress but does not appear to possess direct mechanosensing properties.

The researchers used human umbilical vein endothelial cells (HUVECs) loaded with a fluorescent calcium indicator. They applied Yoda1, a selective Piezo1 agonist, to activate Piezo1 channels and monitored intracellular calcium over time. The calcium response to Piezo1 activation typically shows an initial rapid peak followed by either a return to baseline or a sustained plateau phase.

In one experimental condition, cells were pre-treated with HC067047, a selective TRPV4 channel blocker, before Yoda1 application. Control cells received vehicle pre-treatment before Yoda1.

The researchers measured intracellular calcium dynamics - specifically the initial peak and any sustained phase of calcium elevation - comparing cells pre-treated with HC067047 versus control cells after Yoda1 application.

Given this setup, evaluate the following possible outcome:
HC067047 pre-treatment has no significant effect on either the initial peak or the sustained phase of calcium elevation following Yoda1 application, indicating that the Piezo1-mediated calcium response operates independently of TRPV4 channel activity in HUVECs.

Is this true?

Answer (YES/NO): NO